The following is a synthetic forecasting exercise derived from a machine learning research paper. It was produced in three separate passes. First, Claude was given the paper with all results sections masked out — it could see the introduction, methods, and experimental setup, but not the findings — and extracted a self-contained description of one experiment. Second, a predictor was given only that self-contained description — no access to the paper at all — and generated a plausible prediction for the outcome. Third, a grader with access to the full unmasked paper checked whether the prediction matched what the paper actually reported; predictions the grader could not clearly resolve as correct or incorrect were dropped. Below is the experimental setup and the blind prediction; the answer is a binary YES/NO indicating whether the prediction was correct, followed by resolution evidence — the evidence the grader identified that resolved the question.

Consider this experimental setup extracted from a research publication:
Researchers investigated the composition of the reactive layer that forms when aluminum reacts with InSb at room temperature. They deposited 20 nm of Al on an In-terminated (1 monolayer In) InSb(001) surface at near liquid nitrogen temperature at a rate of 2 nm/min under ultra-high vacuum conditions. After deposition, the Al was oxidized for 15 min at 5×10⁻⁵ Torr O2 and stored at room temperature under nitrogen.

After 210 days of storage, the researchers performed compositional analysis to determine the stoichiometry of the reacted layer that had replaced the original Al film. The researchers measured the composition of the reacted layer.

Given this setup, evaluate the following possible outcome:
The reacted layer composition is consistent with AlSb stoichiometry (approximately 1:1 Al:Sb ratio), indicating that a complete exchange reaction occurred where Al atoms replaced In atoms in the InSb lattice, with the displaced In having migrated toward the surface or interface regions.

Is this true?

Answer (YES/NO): NO